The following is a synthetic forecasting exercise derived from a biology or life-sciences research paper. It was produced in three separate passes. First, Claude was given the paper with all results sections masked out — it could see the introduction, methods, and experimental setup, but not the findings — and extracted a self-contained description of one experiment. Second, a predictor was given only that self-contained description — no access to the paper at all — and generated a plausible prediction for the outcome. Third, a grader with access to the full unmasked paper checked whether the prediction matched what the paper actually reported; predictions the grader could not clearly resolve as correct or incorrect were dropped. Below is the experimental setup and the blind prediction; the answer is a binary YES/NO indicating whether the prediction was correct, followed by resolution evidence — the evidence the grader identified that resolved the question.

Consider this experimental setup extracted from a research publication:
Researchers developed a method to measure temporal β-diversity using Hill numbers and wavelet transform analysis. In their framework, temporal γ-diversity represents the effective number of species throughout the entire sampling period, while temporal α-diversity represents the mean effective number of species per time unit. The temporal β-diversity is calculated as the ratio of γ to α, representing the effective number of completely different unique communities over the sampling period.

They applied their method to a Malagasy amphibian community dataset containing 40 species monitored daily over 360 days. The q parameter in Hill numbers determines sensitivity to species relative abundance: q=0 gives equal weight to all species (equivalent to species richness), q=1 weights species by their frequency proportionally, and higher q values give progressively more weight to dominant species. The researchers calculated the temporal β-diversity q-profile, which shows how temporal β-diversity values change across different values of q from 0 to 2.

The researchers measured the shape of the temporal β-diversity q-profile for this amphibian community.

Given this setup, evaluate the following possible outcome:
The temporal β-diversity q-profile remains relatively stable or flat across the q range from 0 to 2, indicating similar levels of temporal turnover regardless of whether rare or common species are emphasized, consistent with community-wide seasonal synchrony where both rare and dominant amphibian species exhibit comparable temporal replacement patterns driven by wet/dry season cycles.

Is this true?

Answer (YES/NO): NO